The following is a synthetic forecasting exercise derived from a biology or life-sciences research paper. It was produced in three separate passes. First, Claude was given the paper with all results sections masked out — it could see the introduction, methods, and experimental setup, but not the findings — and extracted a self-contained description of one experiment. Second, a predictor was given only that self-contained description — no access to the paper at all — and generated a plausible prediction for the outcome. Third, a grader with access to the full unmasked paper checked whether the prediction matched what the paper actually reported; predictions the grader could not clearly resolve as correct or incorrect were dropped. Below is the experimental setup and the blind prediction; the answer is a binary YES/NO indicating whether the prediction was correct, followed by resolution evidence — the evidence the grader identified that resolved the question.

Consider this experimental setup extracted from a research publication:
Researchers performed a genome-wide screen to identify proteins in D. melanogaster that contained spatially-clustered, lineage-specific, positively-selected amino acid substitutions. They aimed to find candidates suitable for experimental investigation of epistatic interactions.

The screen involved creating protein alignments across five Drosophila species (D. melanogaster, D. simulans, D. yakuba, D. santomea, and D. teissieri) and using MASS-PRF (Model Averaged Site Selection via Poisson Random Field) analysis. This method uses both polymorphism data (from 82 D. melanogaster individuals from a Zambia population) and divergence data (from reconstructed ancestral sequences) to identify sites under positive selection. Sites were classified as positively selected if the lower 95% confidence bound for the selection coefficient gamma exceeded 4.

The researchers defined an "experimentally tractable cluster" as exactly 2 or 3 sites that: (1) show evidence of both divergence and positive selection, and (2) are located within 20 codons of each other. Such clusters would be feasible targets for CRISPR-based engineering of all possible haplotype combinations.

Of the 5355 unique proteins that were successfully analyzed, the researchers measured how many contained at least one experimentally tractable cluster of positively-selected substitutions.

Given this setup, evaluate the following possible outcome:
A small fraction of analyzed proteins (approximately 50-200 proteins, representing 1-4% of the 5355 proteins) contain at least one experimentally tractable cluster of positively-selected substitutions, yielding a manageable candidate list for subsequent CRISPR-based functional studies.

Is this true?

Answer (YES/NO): NO